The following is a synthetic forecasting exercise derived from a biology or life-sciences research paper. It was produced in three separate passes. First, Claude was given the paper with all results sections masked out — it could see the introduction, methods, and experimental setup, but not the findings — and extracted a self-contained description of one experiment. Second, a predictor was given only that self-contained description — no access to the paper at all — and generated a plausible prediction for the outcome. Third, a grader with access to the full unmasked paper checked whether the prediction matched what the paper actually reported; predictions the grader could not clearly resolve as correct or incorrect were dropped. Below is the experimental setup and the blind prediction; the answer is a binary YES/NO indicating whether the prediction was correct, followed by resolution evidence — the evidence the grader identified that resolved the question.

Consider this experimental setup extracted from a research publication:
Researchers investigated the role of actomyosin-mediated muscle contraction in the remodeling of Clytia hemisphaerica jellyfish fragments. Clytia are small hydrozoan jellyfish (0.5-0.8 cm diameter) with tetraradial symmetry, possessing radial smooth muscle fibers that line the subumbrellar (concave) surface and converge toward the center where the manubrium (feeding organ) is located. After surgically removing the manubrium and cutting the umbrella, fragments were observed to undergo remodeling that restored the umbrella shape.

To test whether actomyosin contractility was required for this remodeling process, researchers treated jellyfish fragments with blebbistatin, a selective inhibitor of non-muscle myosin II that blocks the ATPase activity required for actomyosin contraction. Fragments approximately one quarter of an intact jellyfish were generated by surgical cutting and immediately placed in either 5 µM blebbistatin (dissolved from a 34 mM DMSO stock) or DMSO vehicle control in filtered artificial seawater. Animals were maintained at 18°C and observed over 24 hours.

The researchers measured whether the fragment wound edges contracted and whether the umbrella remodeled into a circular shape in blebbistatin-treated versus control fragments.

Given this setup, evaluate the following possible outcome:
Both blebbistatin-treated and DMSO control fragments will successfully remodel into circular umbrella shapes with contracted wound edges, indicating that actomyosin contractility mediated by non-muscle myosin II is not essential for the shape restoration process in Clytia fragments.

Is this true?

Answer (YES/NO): NO